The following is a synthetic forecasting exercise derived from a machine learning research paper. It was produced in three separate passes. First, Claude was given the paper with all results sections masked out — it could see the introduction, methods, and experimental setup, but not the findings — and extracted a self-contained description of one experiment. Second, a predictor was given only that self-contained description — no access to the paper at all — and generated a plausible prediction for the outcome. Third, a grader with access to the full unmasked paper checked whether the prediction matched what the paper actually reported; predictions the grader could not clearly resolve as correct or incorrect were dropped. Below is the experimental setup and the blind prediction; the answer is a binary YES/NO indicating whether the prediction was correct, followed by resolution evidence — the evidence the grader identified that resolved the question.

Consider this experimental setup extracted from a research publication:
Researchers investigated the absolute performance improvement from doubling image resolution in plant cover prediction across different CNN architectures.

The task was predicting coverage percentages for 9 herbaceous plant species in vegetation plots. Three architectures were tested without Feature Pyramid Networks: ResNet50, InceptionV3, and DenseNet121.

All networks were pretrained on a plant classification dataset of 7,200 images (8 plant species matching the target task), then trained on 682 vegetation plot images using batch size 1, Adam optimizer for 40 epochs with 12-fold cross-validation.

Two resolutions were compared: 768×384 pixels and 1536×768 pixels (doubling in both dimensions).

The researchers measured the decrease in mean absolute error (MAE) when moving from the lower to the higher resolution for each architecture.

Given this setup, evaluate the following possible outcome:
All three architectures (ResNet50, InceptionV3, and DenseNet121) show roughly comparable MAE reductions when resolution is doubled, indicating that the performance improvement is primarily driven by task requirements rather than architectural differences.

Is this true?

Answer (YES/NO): NO